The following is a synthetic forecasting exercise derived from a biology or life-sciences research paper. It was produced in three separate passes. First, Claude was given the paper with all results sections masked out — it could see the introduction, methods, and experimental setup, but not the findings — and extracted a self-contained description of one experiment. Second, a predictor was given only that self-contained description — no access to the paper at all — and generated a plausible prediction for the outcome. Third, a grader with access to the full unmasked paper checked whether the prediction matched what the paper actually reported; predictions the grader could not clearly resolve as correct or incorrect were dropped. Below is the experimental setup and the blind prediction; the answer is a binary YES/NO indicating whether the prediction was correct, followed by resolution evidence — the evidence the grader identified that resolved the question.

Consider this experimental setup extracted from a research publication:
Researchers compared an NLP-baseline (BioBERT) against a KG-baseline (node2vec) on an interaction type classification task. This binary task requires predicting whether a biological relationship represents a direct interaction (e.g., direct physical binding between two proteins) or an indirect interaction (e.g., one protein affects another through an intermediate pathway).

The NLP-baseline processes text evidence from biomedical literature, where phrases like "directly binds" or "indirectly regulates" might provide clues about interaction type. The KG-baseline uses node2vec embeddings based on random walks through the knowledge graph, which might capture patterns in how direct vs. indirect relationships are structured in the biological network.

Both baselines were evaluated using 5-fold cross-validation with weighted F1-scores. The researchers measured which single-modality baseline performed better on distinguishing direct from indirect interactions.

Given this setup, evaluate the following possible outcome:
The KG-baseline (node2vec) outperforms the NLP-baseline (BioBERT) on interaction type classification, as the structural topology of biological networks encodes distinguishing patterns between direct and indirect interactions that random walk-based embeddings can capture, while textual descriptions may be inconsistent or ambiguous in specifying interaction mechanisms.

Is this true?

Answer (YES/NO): NO